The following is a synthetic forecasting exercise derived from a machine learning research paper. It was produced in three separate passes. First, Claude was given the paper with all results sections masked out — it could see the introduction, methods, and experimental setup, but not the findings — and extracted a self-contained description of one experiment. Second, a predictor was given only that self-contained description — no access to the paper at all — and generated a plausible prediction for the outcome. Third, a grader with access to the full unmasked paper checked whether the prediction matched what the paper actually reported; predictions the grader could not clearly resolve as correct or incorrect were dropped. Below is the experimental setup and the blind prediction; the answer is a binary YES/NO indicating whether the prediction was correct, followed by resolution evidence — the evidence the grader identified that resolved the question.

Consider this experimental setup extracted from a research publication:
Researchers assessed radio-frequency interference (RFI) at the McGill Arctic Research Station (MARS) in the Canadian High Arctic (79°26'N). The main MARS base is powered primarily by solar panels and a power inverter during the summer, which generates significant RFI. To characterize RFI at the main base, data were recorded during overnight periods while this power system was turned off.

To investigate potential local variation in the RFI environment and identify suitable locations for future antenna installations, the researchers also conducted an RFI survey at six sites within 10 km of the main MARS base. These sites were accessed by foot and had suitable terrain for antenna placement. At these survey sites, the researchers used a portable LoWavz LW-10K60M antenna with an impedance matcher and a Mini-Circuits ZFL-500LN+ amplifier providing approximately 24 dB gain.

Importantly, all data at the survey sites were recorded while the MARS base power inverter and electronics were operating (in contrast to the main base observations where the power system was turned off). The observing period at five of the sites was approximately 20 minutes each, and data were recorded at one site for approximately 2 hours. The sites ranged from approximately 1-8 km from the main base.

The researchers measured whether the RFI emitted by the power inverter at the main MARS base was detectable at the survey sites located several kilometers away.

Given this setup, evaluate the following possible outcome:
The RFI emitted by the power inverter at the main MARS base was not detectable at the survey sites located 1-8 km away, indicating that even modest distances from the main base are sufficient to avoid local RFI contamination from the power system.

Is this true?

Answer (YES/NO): YES